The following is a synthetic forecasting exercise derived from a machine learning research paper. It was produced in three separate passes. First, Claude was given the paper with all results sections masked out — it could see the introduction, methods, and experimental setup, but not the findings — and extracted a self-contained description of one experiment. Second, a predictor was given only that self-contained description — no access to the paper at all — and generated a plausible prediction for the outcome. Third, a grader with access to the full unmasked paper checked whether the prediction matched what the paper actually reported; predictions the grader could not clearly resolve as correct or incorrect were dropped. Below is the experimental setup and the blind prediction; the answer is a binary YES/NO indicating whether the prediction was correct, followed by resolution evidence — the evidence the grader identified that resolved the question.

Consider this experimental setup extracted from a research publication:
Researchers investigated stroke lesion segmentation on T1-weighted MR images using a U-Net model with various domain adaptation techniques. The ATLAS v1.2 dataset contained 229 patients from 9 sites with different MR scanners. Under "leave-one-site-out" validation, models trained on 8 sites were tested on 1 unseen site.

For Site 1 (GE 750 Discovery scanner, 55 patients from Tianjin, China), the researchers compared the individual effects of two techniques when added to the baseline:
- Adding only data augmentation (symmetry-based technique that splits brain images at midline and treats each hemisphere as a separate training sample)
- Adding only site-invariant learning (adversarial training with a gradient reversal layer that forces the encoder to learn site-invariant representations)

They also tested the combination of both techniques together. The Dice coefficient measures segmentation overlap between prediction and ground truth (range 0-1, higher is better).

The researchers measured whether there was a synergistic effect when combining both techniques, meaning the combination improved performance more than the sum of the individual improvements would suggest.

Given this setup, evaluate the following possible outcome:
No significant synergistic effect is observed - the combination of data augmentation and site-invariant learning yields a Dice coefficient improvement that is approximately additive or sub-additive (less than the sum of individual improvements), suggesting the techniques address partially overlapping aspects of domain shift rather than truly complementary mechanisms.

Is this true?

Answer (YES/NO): NO